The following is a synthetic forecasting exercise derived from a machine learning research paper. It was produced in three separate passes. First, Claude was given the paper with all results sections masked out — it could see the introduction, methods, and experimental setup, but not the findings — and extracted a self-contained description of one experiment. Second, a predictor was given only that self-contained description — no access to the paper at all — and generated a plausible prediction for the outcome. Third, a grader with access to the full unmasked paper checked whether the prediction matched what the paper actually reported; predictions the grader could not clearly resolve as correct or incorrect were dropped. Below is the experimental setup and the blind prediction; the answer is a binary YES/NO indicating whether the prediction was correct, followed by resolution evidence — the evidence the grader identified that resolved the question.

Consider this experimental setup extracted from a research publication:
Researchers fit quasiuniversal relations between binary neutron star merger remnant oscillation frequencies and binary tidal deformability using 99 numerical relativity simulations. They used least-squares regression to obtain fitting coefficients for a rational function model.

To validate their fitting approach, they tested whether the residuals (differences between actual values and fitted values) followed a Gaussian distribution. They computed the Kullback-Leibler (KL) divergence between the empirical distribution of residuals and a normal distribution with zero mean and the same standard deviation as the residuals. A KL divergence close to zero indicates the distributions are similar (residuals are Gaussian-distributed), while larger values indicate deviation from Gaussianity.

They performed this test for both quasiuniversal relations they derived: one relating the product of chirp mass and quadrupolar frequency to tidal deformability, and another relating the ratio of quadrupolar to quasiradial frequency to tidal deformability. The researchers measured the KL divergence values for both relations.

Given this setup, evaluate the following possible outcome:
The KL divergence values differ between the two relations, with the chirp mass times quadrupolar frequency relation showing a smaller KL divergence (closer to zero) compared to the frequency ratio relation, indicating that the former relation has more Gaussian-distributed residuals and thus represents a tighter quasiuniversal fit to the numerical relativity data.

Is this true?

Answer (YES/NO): NO